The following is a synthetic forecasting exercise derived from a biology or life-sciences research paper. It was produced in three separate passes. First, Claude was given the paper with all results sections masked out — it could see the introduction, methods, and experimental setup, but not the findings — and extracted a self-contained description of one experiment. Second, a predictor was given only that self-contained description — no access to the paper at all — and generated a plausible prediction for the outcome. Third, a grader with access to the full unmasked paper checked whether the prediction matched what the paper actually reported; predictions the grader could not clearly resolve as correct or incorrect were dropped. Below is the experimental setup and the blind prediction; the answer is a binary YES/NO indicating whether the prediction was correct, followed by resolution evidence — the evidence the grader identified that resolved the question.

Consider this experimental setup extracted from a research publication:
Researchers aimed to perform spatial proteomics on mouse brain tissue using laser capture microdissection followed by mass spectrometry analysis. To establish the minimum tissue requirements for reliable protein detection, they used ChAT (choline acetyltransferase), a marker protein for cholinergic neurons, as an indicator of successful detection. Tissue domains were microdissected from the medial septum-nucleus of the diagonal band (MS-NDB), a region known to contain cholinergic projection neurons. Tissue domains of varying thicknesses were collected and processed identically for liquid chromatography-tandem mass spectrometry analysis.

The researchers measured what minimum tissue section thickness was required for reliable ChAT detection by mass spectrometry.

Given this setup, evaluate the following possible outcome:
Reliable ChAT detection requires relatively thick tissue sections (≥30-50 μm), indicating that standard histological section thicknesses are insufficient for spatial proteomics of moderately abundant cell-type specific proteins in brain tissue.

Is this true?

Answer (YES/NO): NO